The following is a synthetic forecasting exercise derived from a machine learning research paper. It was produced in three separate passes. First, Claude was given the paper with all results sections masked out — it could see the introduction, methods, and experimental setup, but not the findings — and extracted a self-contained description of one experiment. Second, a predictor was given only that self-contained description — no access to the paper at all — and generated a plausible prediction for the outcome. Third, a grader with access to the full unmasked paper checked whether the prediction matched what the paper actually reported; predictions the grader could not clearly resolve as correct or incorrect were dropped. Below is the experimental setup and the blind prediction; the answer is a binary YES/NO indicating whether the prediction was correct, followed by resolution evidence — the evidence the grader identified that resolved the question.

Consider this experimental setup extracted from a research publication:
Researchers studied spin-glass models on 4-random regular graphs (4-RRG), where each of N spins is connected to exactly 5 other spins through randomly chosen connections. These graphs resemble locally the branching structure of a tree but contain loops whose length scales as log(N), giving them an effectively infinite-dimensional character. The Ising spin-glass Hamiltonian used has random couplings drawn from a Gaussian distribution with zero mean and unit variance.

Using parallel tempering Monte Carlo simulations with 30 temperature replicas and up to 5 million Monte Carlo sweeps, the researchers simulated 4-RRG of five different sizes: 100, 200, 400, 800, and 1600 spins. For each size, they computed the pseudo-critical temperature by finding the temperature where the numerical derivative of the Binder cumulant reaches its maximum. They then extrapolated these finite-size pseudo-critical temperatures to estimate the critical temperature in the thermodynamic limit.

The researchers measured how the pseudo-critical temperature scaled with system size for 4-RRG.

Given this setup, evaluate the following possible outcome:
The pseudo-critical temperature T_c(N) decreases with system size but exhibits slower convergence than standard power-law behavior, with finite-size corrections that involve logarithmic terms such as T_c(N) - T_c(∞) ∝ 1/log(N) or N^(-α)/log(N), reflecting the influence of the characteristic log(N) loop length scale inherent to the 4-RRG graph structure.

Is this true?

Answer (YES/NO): NO